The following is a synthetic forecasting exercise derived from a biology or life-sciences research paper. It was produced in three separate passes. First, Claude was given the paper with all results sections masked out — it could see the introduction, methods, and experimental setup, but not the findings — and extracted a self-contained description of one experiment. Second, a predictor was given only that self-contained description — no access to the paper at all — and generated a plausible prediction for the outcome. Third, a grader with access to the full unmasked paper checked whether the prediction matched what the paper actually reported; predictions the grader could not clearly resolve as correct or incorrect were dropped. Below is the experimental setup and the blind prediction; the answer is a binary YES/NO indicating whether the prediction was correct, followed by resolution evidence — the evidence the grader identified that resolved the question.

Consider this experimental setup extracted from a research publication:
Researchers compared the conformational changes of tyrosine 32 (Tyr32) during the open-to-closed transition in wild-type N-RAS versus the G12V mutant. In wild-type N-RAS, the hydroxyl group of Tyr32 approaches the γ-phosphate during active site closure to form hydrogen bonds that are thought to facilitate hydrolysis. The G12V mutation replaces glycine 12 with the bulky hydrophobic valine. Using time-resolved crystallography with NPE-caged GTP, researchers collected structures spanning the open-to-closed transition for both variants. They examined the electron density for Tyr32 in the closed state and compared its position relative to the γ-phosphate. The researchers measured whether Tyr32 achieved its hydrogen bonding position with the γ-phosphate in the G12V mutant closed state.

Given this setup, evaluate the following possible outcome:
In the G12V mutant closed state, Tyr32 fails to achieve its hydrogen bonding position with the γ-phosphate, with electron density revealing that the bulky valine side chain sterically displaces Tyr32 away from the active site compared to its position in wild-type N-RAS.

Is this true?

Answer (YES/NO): YES